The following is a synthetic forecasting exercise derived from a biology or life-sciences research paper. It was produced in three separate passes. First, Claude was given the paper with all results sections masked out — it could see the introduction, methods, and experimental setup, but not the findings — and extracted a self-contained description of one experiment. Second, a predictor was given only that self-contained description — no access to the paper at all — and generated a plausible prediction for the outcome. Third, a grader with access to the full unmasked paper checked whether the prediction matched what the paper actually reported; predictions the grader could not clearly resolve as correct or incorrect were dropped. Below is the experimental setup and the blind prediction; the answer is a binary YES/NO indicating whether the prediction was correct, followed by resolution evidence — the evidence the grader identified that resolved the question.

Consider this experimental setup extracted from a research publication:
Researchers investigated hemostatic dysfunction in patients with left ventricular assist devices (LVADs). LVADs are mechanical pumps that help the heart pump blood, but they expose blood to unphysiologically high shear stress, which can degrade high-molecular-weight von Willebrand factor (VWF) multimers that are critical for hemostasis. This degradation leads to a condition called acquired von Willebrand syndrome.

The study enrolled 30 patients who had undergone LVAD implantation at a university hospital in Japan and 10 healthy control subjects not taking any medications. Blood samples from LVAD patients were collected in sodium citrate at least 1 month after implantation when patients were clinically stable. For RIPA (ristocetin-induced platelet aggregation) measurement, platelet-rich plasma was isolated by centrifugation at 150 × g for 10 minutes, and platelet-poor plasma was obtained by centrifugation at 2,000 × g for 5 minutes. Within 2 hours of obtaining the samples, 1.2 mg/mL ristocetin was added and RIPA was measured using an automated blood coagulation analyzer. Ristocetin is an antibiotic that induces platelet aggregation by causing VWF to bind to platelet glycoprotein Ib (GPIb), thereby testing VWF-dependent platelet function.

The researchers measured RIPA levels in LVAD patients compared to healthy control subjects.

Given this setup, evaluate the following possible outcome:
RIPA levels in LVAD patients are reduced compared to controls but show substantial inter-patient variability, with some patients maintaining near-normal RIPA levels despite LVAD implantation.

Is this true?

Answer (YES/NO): NO